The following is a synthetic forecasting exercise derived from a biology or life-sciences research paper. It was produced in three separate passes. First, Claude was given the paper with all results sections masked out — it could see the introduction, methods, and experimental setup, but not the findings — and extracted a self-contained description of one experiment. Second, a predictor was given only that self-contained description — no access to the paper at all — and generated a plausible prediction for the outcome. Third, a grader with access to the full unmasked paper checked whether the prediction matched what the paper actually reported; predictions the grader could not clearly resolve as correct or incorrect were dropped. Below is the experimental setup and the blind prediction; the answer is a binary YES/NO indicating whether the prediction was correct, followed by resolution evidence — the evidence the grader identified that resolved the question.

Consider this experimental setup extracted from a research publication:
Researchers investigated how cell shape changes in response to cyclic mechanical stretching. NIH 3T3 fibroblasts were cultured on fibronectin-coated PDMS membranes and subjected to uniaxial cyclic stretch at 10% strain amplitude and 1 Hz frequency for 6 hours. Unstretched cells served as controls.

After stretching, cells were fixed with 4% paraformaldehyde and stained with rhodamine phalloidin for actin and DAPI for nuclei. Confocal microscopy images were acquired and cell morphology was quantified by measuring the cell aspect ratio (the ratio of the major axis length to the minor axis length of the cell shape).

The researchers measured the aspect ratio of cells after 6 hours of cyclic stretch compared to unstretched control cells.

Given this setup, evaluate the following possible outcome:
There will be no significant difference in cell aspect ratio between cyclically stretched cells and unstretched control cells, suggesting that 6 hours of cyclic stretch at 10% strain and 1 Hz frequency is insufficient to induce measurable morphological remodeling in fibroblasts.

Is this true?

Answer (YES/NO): NO